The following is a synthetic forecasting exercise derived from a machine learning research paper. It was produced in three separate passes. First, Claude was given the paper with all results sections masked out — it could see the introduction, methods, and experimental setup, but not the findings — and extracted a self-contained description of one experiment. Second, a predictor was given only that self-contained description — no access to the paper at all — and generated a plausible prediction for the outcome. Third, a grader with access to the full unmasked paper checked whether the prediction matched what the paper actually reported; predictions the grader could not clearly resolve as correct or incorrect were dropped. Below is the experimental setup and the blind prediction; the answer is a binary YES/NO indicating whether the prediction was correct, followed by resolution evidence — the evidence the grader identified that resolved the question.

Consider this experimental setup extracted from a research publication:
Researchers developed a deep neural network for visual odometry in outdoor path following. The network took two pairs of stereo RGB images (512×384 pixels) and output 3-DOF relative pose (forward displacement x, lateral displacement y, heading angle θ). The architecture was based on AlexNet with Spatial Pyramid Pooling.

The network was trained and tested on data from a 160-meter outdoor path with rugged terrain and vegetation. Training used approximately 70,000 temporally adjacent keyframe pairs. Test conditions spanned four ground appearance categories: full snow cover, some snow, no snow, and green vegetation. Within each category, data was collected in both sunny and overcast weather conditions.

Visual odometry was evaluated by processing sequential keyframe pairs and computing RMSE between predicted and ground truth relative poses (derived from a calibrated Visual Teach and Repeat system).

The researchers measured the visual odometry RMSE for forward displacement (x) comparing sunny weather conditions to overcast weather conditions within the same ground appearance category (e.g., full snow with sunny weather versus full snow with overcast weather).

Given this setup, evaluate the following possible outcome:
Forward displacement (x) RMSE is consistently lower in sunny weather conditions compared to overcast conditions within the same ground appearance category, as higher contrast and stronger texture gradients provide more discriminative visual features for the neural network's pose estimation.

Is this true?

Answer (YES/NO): NO